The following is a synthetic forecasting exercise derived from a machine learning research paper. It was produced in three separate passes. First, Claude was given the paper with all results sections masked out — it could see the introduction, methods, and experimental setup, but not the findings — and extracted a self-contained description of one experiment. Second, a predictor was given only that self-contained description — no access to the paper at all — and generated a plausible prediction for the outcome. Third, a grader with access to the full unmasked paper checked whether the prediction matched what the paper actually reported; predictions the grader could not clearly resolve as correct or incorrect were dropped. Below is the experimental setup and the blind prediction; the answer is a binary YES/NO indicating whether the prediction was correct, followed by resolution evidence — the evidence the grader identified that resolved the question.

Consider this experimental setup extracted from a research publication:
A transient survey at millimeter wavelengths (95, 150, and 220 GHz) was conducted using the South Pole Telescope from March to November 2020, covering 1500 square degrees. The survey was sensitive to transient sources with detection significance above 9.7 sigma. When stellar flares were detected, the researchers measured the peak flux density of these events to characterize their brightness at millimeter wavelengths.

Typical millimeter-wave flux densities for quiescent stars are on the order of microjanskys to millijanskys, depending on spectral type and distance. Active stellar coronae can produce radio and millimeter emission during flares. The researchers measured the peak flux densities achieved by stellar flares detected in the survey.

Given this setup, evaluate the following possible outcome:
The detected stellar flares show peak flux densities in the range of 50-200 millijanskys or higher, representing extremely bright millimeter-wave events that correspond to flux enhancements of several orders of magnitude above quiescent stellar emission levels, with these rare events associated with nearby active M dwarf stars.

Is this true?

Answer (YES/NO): NO